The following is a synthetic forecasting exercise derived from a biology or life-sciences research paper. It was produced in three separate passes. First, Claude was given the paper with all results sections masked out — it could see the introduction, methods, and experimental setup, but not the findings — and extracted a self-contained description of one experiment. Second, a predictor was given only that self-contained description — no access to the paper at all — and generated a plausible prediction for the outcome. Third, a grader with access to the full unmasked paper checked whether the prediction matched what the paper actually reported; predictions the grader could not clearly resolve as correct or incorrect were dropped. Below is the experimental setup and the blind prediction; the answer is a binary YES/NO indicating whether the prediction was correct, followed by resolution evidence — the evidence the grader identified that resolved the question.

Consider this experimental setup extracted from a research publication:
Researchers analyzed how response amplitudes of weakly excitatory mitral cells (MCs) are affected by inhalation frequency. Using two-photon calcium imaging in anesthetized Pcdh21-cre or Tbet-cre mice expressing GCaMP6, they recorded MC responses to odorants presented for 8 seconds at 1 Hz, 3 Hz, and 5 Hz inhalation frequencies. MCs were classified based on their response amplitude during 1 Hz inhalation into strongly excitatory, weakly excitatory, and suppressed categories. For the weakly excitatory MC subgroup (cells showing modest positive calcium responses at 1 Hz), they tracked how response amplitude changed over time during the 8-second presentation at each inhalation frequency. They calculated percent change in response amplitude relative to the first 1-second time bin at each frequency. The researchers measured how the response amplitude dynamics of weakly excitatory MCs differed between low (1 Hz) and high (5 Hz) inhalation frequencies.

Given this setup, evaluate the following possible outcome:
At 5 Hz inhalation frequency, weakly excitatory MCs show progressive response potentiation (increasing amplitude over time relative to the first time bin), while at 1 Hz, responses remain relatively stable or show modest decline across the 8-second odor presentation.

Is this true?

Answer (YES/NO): NO